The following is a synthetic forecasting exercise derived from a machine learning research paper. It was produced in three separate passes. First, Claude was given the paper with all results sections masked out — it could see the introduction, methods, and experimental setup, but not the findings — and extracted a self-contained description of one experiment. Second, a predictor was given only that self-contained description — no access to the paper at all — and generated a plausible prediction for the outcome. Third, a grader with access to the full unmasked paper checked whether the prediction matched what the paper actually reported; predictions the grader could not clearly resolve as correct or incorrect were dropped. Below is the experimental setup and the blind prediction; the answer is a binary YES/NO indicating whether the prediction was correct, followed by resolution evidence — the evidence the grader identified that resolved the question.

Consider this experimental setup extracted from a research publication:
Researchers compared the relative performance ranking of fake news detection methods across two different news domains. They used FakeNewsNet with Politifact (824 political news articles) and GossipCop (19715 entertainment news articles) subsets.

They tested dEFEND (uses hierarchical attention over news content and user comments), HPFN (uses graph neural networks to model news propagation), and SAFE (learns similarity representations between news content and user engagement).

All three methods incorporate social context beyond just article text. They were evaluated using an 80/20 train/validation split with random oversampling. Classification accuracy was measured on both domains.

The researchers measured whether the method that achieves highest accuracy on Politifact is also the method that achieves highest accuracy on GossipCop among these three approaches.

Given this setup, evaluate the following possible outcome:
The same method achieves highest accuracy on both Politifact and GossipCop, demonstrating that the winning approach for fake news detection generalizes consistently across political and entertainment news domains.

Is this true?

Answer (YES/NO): NO